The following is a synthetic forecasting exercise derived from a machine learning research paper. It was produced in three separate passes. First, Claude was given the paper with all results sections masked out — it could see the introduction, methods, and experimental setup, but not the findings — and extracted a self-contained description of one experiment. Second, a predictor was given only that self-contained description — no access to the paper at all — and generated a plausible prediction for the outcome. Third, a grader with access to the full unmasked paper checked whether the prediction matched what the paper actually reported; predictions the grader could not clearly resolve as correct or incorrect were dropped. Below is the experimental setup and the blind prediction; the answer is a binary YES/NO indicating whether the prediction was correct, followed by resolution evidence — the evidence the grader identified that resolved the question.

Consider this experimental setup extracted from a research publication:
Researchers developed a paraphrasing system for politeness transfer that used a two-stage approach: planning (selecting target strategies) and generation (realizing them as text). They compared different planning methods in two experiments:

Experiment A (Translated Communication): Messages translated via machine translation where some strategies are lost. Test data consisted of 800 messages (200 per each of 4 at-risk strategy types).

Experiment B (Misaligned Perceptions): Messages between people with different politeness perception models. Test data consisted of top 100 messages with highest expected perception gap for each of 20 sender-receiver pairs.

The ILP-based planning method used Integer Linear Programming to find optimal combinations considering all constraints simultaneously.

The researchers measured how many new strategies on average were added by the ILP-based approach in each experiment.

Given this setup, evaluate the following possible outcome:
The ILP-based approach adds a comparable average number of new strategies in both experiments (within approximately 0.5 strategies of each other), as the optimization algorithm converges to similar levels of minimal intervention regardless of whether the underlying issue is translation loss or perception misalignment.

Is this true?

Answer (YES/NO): YES